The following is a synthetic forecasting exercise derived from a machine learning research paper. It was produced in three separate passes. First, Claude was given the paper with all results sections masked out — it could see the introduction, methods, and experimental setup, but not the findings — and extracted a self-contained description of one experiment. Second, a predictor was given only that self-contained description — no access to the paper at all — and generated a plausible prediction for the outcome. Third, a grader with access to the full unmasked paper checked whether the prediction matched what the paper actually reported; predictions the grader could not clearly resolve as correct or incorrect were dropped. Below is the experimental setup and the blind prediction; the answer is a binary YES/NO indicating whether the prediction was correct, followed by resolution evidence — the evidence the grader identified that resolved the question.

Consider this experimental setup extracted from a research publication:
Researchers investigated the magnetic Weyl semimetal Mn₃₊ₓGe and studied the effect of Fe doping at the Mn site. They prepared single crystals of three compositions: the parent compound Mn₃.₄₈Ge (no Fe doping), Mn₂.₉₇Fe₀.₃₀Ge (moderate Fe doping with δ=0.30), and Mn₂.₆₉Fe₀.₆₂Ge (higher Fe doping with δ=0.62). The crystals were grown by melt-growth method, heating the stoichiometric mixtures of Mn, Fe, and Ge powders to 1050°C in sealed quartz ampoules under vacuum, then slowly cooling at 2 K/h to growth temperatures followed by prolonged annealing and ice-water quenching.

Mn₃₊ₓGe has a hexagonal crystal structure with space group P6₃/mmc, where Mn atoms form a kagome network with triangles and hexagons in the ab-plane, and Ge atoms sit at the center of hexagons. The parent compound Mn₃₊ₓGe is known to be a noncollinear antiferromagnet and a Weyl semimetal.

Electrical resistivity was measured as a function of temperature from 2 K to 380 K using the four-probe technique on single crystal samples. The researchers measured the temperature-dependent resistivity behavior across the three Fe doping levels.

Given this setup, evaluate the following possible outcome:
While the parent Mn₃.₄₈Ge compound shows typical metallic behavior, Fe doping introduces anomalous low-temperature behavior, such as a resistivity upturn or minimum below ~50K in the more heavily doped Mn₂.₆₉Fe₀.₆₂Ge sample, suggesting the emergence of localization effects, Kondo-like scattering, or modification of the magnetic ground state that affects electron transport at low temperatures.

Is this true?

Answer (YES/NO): NO